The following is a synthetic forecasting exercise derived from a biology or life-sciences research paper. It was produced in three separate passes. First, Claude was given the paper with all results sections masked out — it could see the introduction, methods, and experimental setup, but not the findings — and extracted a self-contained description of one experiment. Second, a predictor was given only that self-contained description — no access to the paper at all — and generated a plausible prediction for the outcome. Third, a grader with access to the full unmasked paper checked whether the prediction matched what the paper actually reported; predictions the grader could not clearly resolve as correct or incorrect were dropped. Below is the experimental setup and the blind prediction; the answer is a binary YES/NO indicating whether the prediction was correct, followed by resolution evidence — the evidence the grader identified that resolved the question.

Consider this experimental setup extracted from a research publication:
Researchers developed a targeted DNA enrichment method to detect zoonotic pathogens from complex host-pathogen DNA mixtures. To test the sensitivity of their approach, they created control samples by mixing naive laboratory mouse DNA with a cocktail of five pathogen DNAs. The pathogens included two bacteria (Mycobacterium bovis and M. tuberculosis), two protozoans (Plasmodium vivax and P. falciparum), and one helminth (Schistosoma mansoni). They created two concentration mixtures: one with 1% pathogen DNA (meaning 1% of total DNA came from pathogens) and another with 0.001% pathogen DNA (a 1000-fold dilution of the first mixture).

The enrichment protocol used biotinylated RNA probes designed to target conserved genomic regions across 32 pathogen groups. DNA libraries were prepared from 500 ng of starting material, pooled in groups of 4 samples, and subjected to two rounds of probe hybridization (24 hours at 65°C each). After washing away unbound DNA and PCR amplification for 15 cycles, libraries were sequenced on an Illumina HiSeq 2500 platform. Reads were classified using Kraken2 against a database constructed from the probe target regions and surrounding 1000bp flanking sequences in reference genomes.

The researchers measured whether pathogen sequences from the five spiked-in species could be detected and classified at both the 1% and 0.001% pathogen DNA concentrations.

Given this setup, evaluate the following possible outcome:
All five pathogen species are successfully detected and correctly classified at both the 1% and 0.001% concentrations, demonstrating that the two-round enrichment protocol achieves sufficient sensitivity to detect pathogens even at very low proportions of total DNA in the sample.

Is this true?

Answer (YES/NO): NO